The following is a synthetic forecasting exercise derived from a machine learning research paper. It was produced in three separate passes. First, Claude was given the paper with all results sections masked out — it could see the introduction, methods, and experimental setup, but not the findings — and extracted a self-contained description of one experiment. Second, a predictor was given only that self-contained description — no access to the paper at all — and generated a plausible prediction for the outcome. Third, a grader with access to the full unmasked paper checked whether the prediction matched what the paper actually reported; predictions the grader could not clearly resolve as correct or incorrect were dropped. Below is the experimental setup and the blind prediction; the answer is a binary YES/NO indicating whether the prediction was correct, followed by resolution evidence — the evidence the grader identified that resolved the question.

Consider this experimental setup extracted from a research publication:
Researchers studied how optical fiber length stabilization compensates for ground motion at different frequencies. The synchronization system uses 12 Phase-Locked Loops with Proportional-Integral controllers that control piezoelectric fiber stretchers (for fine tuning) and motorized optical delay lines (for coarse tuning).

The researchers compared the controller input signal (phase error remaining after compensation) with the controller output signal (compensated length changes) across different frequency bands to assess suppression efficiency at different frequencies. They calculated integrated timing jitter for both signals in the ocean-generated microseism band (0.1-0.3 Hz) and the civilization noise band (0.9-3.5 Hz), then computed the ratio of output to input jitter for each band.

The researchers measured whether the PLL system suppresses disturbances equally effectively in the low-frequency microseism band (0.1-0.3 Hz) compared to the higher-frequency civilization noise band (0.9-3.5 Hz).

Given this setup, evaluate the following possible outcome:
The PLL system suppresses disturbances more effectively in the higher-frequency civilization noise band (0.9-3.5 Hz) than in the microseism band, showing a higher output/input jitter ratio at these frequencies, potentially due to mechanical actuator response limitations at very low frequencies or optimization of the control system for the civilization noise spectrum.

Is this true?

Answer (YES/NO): YES